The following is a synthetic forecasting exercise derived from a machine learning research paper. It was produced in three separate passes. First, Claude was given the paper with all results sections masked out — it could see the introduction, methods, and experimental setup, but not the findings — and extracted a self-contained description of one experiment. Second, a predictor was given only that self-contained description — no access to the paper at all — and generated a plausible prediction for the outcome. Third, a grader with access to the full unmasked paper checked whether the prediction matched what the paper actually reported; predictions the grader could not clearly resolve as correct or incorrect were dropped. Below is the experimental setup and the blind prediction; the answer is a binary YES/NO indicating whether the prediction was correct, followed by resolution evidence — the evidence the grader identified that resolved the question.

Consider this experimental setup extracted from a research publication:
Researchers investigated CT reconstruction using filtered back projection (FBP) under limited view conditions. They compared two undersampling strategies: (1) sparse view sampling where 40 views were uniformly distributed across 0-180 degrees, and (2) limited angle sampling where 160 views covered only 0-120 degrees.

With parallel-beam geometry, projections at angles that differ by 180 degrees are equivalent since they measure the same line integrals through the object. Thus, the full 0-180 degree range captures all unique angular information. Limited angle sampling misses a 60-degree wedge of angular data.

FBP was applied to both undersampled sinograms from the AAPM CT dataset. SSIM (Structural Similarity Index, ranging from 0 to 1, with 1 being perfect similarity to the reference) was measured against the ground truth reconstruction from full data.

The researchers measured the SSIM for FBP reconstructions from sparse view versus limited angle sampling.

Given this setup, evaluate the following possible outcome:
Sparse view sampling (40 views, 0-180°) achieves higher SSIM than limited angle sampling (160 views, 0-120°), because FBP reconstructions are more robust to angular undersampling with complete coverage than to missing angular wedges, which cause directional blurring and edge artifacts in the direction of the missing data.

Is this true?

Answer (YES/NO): YES